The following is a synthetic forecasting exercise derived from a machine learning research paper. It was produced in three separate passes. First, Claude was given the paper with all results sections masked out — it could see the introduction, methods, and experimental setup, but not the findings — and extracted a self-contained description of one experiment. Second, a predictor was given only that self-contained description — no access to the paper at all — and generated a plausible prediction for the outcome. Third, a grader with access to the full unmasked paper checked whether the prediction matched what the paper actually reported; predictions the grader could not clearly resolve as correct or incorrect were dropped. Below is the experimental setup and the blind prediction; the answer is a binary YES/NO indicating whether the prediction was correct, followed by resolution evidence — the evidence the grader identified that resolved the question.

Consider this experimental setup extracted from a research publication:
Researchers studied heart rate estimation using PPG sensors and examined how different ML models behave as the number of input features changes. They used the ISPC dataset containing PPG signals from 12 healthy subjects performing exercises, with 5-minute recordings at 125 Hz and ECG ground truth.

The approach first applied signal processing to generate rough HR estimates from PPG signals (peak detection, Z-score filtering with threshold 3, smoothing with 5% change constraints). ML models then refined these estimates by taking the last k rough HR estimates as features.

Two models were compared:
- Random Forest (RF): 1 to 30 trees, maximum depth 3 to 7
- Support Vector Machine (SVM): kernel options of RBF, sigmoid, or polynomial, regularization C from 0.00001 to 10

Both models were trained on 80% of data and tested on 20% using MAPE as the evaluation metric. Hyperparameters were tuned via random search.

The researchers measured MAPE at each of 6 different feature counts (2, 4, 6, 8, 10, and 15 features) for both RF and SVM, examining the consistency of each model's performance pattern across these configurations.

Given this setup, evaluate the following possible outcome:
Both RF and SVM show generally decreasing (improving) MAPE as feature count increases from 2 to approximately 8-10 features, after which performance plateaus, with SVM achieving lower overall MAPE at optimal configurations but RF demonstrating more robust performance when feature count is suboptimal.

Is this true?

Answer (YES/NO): NO